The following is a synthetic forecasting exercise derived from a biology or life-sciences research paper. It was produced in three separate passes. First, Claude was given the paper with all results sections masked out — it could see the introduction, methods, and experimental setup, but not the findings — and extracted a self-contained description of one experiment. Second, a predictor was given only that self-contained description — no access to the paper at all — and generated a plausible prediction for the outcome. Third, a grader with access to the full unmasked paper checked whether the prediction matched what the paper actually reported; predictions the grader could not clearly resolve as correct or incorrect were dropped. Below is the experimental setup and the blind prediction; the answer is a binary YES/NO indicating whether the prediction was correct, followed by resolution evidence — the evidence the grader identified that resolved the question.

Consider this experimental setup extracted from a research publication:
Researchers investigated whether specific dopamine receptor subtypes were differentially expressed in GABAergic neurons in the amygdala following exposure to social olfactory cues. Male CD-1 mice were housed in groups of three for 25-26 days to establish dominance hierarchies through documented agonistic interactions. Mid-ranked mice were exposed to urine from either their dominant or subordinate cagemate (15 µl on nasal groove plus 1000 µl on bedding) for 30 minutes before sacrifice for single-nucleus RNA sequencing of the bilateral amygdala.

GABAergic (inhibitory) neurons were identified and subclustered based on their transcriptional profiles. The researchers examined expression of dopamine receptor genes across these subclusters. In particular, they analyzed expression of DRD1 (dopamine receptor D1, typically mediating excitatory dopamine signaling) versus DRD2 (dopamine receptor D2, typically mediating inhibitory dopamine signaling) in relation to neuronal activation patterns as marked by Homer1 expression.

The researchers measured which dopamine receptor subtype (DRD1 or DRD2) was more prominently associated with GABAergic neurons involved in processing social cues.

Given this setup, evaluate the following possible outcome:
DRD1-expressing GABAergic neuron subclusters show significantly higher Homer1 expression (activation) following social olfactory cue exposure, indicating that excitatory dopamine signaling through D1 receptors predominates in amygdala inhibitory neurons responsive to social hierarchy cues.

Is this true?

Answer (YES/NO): NO